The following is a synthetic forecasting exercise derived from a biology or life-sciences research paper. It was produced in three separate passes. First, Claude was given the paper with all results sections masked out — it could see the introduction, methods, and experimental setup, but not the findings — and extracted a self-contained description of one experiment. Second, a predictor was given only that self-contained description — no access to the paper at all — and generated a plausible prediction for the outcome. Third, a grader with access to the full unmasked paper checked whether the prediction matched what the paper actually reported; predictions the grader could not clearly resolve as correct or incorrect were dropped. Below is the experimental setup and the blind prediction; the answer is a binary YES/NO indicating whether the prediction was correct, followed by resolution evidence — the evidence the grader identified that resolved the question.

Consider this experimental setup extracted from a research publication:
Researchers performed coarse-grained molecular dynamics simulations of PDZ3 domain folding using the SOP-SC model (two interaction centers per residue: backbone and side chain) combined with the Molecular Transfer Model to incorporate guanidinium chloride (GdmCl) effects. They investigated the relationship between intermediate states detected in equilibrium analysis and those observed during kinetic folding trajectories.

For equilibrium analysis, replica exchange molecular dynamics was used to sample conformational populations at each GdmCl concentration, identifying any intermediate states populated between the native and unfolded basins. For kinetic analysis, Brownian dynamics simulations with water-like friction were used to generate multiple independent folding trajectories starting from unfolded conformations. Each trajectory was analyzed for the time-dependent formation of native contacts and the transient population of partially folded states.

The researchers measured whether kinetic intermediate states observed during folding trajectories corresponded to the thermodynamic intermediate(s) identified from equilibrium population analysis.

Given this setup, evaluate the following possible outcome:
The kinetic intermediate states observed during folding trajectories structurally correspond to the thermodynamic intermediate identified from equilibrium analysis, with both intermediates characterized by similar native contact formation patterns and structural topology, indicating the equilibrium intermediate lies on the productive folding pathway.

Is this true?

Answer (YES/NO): NO